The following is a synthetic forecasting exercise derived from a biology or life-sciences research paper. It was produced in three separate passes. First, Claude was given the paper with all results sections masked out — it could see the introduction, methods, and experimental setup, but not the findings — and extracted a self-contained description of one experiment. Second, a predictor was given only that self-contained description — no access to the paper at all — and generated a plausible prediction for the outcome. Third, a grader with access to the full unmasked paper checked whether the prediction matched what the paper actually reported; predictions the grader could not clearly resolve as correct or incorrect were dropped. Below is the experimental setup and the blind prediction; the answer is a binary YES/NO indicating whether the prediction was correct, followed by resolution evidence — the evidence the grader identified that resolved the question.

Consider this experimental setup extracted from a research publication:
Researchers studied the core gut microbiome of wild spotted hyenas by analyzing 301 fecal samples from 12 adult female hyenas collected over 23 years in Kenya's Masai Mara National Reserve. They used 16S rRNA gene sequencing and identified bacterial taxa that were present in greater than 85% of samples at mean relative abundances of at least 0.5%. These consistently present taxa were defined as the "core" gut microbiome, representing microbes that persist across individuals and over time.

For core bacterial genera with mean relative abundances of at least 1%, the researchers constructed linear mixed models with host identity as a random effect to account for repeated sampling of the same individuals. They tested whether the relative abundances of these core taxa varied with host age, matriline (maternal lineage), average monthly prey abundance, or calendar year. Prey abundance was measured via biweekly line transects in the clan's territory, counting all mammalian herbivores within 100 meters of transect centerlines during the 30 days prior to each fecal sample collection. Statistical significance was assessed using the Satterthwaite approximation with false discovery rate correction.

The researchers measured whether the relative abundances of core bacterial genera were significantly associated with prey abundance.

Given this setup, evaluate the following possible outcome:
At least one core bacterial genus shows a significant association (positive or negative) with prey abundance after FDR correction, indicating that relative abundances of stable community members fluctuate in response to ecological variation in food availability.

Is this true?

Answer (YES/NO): YES